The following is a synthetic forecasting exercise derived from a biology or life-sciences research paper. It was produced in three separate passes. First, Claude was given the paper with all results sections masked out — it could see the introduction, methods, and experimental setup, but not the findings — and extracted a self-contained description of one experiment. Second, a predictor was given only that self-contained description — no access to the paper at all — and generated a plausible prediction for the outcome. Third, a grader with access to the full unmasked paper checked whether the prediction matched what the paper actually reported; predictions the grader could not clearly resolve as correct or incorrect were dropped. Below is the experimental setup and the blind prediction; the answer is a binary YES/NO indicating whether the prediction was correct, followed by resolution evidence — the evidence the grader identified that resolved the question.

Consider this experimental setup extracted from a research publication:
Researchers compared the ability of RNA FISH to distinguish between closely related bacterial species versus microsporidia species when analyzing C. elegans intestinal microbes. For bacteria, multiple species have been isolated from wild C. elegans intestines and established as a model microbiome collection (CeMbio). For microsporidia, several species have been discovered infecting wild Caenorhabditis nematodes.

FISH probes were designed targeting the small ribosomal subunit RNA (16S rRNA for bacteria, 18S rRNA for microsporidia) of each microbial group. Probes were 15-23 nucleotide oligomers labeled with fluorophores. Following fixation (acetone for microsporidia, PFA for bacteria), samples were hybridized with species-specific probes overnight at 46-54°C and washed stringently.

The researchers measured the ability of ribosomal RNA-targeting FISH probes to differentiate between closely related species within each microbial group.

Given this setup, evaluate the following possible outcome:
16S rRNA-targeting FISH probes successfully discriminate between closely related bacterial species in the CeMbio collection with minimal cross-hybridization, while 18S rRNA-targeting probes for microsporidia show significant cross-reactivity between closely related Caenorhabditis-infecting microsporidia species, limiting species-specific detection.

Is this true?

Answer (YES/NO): NO